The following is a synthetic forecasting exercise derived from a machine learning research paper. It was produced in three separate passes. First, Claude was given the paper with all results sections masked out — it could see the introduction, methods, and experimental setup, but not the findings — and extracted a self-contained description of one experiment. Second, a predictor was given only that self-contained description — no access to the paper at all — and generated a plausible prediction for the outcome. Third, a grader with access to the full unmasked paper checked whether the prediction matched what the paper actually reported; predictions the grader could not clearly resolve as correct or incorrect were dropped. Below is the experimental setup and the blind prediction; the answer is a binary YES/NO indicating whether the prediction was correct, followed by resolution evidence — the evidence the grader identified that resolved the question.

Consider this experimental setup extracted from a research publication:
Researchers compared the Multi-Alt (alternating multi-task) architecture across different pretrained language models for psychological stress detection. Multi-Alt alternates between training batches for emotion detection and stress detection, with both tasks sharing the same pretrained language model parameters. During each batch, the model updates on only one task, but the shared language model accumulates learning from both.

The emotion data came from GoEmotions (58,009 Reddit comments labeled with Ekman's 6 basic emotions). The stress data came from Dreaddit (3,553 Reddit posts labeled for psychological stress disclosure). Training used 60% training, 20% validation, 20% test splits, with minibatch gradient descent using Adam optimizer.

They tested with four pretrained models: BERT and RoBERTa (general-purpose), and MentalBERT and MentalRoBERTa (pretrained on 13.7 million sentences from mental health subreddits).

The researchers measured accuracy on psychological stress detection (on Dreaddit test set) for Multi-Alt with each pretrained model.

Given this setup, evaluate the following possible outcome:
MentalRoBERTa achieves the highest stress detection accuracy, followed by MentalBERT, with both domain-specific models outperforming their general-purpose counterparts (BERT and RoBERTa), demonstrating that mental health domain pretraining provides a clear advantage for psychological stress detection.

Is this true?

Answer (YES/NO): NO